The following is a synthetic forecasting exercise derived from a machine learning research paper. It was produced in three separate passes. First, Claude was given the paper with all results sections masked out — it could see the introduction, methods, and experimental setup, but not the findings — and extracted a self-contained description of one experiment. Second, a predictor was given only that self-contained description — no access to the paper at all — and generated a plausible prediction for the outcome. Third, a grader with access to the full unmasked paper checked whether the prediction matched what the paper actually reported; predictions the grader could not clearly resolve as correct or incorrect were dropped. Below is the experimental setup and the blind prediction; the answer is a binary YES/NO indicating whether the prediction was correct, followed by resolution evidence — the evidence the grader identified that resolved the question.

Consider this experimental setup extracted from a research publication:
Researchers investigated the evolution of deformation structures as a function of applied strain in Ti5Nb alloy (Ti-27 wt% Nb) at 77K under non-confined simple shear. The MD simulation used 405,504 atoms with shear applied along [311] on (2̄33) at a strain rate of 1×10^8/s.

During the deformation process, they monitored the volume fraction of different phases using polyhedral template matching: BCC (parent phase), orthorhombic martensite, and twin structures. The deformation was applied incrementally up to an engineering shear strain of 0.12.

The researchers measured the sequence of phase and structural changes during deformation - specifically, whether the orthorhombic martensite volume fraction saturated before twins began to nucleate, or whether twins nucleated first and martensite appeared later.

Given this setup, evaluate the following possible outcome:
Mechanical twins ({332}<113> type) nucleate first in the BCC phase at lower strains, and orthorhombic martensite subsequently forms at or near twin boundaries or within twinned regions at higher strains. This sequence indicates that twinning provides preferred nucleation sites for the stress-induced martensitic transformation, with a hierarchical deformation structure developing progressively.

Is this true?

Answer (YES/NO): NO